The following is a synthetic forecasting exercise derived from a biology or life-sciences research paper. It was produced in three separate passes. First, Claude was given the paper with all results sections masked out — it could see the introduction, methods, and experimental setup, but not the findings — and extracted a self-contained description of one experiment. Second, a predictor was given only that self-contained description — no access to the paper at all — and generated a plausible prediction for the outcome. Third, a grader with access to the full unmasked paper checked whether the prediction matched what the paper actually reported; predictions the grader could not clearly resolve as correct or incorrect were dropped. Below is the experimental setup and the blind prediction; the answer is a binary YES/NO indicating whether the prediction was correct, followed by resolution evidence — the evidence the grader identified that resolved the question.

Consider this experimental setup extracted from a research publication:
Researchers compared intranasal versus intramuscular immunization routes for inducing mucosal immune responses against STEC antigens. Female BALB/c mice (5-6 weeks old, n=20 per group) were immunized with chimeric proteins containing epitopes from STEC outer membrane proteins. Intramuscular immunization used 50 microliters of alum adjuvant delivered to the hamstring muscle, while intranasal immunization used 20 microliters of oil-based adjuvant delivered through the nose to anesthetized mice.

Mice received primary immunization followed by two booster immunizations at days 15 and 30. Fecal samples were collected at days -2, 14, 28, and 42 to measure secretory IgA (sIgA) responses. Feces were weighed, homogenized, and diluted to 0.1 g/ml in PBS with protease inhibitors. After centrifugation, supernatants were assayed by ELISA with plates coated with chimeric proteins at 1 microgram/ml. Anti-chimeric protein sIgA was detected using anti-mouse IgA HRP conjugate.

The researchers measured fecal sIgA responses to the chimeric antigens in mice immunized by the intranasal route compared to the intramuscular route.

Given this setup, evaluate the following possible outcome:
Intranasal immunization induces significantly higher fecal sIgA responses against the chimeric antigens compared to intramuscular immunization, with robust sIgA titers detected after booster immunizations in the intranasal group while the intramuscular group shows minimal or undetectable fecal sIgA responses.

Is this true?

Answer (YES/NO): YES